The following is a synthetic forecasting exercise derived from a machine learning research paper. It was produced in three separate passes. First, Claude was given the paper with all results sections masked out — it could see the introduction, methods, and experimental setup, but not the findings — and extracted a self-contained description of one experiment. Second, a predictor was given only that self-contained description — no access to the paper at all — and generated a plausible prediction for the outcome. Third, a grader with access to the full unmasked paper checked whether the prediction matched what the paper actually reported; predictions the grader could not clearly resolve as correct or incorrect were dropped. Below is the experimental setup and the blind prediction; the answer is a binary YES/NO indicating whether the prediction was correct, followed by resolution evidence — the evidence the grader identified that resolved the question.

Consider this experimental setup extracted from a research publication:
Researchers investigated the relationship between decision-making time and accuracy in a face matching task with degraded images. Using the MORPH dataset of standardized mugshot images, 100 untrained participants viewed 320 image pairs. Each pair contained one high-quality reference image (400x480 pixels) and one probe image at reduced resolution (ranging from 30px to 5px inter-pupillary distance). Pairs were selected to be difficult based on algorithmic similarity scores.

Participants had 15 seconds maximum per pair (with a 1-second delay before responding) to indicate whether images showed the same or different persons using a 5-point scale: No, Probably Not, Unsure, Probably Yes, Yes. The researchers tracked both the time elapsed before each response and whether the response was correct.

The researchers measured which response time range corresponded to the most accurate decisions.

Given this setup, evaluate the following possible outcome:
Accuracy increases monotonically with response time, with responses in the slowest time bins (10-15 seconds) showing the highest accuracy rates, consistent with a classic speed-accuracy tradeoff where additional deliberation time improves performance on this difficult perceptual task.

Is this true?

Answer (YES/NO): NO